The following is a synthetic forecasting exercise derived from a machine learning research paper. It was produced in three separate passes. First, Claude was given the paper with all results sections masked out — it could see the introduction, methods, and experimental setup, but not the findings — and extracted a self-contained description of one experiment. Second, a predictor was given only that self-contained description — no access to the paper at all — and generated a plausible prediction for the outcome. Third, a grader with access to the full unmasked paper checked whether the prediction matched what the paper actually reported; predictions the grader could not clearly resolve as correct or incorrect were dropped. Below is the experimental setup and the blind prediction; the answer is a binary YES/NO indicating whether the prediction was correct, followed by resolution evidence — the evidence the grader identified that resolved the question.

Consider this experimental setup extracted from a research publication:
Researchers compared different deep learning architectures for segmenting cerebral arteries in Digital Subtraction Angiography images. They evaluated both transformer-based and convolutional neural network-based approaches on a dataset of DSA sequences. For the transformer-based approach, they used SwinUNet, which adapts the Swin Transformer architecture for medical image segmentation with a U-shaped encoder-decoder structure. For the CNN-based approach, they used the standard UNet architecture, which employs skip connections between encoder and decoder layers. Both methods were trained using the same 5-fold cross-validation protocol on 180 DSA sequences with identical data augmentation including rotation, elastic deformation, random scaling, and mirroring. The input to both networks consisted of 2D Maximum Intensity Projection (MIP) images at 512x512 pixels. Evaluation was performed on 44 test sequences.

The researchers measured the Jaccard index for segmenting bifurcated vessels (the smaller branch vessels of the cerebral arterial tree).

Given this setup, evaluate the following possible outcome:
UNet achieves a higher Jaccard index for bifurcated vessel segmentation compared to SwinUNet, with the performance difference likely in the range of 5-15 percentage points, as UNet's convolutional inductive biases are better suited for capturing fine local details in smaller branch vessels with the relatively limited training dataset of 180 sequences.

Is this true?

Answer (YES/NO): YES